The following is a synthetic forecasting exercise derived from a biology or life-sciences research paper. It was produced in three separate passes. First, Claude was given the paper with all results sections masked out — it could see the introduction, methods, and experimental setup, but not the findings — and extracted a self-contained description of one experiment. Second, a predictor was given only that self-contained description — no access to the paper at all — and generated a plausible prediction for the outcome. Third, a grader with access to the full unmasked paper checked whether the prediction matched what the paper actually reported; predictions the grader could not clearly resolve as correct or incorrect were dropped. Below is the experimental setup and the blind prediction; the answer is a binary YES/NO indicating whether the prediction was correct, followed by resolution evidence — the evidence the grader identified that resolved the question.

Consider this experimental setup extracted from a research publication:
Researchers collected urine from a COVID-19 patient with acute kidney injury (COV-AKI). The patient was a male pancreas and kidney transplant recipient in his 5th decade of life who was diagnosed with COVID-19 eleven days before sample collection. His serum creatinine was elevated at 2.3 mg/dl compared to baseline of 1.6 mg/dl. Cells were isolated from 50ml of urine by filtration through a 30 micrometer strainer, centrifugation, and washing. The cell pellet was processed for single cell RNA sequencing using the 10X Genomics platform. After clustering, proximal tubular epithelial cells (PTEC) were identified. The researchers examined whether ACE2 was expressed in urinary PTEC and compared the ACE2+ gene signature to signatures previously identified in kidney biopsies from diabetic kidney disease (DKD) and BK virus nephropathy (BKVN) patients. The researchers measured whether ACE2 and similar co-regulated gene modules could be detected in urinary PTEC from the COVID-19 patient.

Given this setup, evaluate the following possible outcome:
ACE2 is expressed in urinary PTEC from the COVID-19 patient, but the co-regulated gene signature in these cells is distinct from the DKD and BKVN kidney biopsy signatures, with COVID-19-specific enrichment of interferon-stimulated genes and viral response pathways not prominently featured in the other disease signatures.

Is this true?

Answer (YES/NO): NO